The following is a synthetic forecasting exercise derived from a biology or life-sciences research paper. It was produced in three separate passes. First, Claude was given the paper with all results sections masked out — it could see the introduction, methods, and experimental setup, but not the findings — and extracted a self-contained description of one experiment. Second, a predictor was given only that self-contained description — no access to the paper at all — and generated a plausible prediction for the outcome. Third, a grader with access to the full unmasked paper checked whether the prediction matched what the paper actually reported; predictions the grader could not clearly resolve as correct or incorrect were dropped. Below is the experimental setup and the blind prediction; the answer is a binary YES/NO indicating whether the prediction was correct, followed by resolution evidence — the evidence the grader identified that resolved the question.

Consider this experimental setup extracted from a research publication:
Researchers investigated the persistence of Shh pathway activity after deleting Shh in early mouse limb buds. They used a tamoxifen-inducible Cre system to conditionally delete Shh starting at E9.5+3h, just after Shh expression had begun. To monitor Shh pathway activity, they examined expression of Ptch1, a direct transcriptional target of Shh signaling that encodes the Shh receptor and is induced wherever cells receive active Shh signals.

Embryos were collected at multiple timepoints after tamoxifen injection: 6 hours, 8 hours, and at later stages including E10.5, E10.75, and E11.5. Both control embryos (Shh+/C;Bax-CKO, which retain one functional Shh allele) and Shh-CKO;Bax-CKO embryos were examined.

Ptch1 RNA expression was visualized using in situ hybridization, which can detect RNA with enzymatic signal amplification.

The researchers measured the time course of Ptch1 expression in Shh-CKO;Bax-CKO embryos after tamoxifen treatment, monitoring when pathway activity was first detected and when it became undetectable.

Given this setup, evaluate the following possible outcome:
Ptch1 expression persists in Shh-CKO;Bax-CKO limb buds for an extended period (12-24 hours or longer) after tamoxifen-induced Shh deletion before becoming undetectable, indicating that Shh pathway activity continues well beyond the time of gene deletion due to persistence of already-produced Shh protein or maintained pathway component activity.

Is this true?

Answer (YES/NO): NO